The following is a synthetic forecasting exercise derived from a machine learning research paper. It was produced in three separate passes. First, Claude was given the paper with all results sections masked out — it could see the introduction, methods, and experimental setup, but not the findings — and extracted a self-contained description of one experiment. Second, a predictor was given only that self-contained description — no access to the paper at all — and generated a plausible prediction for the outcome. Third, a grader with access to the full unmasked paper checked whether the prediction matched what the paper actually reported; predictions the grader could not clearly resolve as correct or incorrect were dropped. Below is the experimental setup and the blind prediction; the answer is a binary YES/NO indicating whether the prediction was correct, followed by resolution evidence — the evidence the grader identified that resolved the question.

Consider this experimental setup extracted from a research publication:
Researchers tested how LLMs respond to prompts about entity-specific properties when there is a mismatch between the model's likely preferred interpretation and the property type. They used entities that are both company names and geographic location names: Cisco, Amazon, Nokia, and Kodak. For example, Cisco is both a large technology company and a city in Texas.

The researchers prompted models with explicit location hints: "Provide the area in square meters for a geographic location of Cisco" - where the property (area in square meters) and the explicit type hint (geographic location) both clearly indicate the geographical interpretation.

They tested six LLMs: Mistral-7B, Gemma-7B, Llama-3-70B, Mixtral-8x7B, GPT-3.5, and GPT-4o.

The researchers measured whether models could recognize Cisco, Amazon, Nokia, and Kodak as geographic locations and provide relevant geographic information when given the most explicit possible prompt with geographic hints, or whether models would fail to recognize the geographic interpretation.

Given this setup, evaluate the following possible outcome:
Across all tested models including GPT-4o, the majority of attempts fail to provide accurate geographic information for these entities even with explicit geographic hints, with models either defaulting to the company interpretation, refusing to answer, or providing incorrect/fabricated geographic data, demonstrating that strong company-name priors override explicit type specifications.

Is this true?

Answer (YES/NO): NO